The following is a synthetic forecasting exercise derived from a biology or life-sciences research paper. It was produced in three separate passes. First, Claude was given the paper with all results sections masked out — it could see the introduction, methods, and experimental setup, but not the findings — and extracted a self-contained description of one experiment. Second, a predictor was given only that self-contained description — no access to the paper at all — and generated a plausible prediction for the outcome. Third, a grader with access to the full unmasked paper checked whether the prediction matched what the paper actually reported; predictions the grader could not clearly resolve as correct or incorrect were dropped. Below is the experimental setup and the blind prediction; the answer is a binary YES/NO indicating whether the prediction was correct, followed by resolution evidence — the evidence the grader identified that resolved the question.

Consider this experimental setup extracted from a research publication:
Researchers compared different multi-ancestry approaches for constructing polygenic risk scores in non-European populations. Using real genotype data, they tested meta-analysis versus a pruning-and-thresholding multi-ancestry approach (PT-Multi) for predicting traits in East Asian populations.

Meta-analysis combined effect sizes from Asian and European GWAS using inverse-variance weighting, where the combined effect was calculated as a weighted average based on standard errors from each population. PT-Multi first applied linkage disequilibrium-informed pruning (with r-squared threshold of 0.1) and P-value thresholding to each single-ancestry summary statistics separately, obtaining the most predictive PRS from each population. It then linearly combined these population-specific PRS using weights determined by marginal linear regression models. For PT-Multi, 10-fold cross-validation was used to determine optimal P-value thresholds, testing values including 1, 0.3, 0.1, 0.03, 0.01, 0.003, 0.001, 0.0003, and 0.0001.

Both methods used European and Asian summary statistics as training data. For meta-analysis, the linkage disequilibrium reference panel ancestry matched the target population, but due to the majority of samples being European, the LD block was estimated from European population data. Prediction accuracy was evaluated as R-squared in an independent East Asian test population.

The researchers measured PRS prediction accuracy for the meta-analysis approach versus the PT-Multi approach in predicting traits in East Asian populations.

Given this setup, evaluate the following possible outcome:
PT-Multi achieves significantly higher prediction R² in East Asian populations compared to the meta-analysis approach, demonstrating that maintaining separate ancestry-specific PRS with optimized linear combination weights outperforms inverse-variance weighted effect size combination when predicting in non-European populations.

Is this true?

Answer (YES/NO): NO